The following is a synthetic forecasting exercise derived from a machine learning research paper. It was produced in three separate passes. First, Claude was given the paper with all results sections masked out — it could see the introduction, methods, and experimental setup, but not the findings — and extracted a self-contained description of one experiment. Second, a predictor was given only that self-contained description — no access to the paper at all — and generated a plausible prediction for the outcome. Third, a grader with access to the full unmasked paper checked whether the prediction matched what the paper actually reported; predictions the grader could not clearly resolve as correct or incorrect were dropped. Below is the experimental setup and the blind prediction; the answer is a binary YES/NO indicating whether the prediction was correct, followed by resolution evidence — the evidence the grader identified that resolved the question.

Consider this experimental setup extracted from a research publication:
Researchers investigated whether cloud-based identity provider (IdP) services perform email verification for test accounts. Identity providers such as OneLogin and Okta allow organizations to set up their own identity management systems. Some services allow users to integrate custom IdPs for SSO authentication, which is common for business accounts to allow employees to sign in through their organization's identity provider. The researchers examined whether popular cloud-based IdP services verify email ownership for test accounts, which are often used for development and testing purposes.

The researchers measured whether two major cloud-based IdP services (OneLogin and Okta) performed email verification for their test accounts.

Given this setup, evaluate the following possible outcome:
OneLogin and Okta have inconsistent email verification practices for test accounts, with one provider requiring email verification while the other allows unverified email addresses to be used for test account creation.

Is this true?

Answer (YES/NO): NO